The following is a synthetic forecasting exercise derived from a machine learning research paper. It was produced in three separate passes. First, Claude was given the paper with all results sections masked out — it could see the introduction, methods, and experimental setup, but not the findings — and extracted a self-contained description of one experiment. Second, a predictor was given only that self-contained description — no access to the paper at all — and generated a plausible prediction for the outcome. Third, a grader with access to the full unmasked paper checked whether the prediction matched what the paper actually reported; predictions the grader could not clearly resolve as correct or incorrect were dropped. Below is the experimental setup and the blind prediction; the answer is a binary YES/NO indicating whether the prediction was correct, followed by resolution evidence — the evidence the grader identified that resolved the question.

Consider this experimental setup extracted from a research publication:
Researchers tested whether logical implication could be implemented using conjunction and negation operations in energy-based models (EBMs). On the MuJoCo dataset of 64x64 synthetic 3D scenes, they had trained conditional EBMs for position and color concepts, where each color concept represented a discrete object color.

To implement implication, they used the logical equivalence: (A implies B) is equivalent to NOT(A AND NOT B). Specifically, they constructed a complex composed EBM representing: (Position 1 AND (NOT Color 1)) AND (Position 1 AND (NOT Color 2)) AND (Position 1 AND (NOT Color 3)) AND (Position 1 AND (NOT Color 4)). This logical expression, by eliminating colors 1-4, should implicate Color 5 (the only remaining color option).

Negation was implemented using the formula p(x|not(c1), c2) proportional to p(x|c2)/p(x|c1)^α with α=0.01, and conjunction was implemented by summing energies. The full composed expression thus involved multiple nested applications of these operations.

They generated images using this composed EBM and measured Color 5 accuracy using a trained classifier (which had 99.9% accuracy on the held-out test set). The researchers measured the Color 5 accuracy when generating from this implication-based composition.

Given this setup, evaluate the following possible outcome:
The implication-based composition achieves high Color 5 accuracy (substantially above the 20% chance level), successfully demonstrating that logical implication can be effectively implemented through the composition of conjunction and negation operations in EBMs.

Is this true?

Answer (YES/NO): YES